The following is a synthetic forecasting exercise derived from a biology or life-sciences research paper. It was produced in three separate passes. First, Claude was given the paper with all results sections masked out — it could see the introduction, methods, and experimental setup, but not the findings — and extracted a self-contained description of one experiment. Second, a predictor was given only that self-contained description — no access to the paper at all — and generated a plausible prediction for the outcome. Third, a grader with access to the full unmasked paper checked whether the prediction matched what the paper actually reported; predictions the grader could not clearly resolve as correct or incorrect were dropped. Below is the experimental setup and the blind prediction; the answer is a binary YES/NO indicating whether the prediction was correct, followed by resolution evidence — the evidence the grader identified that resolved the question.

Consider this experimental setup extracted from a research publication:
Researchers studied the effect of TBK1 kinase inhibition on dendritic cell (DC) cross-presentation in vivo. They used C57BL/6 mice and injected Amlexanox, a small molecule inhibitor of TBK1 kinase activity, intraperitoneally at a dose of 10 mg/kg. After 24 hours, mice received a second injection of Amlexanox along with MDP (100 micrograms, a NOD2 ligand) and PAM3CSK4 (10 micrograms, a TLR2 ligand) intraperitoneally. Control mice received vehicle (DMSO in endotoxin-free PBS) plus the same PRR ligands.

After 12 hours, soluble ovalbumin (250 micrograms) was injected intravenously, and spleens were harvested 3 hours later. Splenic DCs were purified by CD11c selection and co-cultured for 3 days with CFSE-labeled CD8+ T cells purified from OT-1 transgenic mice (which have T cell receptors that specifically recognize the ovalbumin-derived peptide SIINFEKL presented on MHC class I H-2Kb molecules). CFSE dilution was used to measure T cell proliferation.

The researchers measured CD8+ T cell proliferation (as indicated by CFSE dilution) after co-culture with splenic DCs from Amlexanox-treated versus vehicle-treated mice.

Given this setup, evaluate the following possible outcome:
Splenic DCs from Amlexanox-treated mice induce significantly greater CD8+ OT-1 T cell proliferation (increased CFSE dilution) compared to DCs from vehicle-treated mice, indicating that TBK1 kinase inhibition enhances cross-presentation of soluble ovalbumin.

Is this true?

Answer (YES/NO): NO